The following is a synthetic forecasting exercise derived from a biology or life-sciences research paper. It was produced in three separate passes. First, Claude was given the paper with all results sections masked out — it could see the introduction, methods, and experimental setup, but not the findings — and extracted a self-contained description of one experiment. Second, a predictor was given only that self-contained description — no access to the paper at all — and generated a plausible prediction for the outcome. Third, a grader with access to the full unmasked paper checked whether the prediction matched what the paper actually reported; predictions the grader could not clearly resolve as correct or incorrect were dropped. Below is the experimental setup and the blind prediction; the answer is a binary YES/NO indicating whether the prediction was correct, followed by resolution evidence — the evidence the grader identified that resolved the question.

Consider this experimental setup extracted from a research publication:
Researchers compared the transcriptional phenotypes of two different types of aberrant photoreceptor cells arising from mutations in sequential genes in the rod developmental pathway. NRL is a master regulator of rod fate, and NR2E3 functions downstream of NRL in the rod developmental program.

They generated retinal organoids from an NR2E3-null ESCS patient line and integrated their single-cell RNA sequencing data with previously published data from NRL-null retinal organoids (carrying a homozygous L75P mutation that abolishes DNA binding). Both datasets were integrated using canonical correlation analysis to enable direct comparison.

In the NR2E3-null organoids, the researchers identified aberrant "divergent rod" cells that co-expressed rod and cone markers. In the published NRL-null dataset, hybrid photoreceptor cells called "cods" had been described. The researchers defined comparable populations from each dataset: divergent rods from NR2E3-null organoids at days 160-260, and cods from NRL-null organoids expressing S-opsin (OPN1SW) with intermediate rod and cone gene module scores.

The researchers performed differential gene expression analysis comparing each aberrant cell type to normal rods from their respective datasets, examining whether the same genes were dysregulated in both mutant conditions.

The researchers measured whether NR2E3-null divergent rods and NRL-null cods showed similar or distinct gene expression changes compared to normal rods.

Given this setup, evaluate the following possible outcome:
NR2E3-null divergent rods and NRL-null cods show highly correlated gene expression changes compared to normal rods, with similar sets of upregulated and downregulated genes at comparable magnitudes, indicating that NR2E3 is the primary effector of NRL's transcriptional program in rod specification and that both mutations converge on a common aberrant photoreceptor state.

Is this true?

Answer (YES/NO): NO